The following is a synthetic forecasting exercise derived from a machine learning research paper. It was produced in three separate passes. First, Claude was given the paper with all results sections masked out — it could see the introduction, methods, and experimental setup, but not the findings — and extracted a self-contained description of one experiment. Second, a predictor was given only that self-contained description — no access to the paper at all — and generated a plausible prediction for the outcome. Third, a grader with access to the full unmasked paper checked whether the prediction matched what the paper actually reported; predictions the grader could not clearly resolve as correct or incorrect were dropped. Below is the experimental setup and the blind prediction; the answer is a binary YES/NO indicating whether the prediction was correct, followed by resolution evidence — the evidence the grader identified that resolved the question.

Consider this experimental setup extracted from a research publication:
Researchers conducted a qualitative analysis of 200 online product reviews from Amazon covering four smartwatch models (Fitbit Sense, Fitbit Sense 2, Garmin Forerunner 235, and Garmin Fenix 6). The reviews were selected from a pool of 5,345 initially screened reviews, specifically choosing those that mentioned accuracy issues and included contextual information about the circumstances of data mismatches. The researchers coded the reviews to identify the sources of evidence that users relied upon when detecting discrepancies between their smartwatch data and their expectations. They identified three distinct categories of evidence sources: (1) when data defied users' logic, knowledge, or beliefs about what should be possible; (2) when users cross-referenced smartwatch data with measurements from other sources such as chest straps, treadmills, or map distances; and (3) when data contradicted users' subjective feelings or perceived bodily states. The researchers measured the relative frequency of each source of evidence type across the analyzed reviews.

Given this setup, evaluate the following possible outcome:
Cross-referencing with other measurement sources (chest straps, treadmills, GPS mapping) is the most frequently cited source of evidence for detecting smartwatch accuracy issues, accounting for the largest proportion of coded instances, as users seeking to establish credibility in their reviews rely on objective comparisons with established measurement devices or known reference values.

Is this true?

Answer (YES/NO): NO